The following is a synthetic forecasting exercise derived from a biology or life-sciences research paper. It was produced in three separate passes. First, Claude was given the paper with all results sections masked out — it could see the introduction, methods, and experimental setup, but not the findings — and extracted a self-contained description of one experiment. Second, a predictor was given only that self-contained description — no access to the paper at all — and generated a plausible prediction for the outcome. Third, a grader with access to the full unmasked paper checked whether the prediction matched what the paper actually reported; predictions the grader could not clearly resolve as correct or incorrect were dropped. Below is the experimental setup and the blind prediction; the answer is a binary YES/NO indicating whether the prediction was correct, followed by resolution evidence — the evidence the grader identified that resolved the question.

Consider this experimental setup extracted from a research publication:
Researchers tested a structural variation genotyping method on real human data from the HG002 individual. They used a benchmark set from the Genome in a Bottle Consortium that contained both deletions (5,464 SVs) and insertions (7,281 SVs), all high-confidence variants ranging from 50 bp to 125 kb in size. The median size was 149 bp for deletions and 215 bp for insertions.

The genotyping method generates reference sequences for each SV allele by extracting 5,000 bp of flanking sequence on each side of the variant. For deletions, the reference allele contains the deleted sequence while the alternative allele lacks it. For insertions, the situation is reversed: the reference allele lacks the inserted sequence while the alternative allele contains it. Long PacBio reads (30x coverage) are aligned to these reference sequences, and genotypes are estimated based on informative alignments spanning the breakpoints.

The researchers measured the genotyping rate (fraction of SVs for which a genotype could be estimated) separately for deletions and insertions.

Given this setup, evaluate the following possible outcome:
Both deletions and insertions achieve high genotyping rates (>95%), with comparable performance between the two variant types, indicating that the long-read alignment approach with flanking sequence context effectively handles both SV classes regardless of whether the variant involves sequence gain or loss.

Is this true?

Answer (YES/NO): NO